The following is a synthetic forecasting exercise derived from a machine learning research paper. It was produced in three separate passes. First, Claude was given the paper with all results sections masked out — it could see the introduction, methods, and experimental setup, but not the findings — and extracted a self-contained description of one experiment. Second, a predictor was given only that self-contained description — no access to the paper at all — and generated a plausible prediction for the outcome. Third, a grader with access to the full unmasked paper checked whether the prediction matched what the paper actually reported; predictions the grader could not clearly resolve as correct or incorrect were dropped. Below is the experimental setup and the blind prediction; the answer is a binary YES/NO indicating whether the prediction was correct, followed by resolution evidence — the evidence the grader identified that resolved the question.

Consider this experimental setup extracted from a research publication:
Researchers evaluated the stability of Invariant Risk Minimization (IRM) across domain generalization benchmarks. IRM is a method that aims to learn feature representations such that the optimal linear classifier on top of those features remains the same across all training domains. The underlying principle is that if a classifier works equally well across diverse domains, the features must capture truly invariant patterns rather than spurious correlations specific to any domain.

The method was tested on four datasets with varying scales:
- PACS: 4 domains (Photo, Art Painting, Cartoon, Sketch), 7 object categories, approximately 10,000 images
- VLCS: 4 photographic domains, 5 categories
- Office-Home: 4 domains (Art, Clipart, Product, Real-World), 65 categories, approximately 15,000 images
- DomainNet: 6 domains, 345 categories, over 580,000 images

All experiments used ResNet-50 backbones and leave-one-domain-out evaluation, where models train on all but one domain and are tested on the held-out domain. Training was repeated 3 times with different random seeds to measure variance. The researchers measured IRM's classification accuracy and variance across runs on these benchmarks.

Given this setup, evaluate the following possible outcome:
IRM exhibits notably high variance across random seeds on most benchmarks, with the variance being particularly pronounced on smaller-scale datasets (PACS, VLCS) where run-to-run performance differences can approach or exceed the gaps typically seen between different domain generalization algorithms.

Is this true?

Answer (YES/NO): NO